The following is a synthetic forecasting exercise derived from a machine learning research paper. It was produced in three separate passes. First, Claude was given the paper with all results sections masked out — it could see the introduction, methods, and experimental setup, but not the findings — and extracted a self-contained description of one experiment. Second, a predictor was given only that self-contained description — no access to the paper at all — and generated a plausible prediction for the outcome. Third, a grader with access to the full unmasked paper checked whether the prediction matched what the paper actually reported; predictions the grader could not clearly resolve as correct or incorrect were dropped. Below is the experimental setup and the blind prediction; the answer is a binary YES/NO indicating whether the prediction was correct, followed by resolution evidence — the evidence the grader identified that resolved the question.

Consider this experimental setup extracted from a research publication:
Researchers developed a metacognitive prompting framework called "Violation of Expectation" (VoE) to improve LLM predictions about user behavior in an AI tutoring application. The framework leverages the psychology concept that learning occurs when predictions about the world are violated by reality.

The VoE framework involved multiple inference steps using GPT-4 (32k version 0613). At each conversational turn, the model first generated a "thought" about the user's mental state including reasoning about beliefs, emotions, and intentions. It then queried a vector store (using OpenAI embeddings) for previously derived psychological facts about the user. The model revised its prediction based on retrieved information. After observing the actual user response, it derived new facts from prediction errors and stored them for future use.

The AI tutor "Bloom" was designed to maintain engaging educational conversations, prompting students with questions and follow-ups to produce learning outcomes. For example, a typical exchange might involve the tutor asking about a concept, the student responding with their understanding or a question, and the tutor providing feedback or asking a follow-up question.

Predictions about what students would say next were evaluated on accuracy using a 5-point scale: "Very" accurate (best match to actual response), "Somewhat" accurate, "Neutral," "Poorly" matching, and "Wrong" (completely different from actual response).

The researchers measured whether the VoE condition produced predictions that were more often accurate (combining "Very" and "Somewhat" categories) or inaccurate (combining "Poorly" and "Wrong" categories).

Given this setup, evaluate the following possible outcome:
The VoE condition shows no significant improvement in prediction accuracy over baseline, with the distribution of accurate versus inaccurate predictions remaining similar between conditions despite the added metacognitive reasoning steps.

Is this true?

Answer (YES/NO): NO